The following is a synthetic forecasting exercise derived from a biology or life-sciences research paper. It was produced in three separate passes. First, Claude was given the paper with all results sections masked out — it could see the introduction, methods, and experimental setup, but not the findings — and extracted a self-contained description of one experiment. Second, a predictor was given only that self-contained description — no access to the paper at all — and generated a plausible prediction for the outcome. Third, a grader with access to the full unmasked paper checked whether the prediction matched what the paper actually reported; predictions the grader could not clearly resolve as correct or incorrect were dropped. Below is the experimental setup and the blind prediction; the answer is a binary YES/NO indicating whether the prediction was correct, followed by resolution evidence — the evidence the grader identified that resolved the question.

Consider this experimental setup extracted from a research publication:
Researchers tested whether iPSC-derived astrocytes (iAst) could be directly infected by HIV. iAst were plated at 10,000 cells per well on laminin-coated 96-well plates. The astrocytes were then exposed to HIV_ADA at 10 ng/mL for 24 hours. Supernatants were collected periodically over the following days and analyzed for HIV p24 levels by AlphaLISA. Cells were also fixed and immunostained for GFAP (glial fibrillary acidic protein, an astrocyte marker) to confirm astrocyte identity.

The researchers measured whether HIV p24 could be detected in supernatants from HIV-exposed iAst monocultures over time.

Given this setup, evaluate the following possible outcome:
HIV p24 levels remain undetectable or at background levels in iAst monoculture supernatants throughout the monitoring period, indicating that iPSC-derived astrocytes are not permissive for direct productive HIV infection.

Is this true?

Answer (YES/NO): YES